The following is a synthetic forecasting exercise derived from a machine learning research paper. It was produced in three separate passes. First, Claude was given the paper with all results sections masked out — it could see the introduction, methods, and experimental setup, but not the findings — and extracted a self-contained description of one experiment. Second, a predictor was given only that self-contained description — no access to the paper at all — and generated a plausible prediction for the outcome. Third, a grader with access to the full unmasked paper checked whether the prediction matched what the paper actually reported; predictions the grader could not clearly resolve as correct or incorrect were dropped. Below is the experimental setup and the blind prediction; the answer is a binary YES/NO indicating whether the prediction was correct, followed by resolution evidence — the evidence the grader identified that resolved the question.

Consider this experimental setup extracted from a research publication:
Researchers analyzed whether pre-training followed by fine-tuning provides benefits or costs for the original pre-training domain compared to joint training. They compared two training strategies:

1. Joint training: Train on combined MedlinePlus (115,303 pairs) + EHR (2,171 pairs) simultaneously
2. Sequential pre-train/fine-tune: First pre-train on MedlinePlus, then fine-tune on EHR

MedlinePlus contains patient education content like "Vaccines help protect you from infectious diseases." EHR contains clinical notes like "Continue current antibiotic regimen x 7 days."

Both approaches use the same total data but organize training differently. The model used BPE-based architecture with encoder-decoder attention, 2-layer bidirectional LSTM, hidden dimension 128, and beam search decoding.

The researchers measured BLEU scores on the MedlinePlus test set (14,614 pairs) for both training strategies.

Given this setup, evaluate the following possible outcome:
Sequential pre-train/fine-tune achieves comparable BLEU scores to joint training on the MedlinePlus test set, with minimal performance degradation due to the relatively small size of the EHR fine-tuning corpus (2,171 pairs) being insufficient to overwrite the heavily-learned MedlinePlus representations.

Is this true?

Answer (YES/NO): NO